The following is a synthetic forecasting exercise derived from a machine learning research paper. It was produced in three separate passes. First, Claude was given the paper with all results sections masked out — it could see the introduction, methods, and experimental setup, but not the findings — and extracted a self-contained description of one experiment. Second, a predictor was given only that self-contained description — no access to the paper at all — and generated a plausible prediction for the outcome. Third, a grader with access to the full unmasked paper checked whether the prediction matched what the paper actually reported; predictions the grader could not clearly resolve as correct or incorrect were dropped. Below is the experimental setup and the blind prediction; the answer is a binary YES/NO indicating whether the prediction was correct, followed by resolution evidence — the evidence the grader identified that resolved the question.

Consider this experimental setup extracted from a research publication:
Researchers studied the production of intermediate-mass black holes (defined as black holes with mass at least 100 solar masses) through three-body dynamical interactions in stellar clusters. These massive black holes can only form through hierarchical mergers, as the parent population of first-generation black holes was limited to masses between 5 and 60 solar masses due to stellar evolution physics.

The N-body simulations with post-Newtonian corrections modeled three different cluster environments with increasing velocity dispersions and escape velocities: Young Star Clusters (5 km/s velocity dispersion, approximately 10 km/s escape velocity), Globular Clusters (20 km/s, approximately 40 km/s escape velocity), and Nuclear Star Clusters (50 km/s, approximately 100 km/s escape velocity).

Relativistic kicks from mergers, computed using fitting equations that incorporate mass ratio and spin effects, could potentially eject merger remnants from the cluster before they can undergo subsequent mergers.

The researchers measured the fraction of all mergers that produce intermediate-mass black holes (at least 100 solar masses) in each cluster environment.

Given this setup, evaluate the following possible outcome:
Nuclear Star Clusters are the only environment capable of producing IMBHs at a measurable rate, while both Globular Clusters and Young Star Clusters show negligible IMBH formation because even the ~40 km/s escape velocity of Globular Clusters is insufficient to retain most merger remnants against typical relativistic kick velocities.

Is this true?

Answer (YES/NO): NO